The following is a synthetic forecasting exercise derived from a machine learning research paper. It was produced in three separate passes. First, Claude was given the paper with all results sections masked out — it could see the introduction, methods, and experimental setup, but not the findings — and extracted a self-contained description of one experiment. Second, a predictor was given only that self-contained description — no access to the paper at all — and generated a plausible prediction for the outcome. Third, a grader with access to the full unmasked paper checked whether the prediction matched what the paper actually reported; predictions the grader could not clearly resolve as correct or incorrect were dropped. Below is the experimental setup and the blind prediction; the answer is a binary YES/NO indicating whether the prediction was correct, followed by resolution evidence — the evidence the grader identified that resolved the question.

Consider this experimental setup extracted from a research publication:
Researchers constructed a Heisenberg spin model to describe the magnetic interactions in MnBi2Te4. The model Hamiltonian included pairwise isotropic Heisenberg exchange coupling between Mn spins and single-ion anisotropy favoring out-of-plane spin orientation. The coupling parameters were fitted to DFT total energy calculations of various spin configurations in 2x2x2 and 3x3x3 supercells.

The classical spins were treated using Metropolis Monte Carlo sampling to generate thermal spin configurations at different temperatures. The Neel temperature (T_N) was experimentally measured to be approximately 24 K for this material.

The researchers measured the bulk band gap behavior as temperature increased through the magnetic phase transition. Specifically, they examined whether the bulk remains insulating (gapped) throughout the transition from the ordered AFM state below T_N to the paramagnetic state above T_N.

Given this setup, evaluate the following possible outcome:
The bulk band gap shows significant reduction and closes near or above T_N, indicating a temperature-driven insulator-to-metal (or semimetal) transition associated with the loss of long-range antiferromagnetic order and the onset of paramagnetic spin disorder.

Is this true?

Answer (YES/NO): NO